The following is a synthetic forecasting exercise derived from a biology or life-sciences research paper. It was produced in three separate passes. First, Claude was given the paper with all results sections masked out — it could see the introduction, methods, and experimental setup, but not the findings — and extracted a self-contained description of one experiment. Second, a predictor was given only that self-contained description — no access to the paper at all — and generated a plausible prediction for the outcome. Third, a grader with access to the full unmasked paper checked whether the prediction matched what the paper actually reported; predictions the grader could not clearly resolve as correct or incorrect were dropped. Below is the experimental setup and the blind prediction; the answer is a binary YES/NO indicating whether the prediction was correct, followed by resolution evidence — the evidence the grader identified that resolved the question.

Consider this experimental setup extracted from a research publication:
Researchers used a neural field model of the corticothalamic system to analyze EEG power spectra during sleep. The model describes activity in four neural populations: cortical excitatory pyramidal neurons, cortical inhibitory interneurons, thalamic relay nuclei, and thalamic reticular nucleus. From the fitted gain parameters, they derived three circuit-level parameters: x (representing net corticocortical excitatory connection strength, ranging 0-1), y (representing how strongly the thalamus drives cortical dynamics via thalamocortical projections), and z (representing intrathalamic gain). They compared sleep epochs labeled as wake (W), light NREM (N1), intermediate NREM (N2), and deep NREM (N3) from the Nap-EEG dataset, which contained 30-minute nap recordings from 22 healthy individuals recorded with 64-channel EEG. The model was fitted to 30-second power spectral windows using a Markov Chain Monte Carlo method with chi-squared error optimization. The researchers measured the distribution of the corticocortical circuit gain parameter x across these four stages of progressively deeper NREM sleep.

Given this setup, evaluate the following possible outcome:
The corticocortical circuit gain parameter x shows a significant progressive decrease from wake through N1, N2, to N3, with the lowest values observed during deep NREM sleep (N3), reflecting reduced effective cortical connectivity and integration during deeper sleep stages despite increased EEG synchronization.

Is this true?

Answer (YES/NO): NO